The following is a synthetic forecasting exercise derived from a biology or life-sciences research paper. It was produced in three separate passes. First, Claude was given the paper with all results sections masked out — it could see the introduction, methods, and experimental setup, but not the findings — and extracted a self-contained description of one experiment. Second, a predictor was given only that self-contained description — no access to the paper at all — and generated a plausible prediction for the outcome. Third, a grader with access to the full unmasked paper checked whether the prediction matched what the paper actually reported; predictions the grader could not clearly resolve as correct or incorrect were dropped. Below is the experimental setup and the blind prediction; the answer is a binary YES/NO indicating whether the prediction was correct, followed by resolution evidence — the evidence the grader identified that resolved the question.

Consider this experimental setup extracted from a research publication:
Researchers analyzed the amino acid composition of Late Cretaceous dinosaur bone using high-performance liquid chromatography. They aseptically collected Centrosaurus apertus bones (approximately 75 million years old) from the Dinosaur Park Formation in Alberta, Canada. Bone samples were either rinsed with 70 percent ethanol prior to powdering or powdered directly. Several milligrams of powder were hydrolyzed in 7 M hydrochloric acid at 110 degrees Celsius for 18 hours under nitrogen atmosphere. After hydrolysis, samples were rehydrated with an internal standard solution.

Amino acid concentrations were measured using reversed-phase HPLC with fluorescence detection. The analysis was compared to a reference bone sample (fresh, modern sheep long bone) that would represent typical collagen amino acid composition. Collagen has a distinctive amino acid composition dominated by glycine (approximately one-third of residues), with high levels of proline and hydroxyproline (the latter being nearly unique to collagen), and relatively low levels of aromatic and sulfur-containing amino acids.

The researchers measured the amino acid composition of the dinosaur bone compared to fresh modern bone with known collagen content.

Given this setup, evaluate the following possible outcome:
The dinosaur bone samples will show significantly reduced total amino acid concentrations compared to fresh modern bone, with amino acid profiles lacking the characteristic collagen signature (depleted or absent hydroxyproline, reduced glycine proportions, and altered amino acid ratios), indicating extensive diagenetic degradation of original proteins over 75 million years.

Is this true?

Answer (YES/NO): NO